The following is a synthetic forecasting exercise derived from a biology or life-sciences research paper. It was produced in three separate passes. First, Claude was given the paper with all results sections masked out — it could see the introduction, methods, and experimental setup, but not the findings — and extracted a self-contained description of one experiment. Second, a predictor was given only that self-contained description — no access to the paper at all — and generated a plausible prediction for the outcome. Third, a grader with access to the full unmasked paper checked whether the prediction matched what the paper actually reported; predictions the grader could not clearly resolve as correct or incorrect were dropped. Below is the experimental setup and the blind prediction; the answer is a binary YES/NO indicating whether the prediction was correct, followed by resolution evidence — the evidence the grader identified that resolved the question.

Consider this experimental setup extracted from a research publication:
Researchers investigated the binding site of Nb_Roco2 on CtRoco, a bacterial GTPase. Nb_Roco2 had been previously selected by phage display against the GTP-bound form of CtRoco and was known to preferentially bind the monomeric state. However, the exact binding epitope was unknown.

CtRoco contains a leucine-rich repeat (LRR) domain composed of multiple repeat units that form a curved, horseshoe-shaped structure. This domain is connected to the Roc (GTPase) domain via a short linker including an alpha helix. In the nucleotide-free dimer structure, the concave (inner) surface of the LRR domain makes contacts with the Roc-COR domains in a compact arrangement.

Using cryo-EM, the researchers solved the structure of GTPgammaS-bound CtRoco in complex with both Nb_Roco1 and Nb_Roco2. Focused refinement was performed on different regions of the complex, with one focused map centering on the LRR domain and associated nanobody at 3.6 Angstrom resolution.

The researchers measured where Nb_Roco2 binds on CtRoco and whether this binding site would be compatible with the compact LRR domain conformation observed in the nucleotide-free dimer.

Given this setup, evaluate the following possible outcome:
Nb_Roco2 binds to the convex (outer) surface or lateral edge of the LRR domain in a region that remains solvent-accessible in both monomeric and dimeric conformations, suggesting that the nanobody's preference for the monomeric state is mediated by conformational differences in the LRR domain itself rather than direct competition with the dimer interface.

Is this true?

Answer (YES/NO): NO